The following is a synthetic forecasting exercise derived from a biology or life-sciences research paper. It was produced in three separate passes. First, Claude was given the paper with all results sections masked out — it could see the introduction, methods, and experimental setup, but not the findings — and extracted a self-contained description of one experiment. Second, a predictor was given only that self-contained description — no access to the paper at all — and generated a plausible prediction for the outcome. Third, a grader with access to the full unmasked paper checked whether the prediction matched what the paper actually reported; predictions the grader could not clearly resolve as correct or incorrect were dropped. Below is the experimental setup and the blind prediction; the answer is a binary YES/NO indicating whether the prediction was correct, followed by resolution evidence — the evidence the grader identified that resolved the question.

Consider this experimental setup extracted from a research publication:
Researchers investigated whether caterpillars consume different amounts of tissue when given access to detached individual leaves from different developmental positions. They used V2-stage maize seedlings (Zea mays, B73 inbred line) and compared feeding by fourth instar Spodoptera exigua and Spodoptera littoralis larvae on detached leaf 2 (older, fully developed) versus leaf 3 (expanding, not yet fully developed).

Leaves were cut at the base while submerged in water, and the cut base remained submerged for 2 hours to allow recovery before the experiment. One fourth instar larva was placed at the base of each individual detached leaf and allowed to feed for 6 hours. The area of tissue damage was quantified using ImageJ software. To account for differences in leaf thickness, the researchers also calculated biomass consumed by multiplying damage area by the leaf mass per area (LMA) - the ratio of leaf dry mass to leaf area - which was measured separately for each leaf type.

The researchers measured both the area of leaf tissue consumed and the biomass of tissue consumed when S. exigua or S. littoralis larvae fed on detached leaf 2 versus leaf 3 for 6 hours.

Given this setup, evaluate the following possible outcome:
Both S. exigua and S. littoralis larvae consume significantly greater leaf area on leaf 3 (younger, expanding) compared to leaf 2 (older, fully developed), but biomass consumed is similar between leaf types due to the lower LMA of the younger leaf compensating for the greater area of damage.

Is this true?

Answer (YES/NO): NO